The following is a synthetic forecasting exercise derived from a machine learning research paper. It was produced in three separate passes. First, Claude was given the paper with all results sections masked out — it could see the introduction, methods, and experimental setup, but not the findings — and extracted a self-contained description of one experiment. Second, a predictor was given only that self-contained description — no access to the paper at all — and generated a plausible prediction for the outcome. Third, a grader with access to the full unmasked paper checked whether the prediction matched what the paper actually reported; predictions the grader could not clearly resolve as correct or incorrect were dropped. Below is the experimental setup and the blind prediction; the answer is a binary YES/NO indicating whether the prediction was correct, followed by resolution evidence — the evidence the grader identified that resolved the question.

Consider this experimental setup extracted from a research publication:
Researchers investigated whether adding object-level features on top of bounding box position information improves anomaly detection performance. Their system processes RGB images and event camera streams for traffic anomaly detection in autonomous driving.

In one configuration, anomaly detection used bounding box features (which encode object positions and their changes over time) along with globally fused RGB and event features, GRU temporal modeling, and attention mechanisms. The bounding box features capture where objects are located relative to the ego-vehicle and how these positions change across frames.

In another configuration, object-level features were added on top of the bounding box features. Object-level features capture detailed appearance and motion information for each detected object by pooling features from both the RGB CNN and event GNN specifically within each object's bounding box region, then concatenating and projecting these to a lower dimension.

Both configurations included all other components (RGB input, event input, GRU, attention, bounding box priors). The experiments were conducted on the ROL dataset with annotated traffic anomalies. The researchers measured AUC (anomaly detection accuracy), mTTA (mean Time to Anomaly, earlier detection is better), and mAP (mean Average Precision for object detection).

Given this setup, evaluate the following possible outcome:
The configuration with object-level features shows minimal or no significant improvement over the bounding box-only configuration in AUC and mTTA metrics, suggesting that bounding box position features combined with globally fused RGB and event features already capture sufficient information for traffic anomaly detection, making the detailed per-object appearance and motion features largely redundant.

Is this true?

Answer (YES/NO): NO